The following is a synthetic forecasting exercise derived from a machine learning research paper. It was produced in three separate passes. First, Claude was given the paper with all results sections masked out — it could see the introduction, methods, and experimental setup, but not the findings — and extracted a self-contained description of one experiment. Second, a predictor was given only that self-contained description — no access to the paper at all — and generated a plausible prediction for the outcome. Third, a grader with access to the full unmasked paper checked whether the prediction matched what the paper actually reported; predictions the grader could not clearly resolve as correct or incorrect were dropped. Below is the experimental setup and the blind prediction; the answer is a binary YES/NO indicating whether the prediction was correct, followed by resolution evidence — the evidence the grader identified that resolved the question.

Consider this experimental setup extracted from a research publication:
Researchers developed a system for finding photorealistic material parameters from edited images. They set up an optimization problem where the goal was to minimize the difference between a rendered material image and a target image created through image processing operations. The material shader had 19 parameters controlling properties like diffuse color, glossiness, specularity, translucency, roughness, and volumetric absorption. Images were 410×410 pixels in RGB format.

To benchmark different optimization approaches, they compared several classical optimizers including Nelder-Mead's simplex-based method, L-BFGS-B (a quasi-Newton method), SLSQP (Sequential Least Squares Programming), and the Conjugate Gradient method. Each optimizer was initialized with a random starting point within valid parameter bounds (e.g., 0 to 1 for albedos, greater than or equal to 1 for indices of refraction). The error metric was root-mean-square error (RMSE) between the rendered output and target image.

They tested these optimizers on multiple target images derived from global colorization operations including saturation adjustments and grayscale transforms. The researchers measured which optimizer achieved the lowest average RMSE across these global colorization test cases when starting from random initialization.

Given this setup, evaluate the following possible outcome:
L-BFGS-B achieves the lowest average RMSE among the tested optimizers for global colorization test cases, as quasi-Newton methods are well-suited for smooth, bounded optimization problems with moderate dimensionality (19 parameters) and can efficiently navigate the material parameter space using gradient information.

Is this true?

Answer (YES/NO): NO